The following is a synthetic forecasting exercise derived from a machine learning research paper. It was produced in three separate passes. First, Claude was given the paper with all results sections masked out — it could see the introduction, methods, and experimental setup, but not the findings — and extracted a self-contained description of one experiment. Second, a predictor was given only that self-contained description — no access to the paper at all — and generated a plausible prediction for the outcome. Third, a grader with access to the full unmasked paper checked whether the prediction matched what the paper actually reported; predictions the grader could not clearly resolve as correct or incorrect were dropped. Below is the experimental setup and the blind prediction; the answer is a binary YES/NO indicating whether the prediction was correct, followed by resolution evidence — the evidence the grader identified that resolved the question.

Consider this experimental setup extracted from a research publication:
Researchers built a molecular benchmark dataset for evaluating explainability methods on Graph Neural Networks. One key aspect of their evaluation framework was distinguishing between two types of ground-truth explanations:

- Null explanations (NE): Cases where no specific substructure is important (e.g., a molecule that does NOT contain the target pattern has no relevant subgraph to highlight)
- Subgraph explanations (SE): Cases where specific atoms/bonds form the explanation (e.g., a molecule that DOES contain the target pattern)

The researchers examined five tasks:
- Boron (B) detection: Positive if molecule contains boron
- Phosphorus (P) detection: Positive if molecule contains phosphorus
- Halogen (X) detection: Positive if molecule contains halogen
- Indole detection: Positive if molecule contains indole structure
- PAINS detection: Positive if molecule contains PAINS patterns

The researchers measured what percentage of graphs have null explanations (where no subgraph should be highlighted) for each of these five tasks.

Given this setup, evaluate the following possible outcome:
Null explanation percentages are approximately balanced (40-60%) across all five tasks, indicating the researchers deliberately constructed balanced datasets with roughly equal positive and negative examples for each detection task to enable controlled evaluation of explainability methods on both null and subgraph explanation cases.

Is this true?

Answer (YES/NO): NO